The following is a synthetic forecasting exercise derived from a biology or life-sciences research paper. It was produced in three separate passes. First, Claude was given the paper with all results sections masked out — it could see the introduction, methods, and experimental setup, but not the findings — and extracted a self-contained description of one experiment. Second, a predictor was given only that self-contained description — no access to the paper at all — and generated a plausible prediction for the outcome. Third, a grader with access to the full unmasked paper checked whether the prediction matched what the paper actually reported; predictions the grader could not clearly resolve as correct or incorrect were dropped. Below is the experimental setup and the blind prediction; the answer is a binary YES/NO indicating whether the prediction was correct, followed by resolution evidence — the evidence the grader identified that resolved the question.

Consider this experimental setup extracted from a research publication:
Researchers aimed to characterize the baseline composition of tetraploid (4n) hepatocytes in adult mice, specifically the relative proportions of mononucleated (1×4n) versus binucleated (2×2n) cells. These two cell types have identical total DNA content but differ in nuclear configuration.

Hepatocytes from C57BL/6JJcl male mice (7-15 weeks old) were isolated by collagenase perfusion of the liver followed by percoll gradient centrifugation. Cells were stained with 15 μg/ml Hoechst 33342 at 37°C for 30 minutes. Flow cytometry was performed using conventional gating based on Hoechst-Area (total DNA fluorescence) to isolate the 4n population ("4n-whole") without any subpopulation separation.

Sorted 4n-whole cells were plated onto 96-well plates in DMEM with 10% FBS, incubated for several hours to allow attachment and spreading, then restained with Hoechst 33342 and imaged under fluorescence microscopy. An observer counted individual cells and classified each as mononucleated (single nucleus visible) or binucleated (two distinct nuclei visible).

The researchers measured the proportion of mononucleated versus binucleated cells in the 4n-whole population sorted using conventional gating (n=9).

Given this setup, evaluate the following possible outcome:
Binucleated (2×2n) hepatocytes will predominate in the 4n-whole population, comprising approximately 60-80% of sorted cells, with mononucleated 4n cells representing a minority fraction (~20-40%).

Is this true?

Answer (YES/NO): NO